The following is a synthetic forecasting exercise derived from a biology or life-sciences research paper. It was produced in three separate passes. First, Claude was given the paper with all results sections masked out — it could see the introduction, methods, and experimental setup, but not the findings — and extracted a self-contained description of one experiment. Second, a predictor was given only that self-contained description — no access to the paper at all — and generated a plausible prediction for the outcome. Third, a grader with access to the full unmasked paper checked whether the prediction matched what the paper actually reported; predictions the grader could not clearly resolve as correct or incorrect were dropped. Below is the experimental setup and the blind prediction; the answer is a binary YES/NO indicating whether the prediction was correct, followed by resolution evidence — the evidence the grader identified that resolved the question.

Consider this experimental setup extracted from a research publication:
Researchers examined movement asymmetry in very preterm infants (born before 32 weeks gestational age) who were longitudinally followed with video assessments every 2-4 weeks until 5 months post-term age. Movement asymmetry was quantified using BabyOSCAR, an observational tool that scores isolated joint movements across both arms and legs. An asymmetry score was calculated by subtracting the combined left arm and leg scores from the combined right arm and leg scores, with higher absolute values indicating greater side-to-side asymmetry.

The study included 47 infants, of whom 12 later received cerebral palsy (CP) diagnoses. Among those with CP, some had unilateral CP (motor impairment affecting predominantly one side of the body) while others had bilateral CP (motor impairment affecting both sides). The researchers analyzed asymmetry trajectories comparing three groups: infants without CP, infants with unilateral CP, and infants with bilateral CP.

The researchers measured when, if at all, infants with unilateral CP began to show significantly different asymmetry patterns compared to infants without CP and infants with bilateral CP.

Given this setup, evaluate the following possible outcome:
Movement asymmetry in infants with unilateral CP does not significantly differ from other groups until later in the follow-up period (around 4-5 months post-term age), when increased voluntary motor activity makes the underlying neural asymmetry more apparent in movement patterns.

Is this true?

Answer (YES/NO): NO